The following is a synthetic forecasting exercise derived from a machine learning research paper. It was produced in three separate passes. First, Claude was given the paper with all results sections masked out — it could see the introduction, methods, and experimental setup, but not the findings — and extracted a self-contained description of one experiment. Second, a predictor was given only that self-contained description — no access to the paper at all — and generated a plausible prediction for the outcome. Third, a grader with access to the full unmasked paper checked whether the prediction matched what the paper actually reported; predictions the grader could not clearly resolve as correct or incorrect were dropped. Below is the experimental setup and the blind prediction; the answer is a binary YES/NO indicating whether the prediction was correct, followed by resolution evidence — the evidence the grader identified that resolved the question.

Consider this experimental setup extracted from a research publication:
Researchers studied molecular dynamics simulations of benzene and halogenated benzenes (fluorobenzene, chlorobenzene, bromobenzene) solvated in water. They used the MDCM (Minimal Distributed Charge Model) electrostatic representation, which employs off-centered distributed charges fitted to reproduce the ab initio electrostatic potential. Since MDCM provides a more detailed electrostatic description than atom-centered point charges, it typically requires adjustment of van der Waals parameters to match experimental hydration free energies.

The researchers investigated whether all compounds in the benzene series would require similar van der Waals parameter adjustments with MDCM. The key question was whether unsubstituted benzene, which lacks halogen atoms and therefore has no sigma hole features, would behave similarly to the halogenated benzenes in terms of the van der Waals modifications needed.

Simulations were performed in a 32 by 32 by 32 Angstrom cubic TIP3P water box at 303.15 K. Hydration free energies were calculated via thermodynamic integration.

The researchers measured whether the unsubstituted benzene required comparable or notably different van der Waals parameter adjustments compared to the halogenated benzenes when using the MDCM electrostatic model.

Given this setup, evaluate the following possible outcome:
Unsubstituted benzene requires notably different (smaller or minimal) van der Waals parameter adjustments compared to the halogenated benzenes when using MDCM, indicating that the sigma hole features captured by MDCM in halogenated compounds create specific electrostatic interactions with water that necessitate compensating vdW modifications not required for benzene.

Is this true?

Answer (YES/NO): NO